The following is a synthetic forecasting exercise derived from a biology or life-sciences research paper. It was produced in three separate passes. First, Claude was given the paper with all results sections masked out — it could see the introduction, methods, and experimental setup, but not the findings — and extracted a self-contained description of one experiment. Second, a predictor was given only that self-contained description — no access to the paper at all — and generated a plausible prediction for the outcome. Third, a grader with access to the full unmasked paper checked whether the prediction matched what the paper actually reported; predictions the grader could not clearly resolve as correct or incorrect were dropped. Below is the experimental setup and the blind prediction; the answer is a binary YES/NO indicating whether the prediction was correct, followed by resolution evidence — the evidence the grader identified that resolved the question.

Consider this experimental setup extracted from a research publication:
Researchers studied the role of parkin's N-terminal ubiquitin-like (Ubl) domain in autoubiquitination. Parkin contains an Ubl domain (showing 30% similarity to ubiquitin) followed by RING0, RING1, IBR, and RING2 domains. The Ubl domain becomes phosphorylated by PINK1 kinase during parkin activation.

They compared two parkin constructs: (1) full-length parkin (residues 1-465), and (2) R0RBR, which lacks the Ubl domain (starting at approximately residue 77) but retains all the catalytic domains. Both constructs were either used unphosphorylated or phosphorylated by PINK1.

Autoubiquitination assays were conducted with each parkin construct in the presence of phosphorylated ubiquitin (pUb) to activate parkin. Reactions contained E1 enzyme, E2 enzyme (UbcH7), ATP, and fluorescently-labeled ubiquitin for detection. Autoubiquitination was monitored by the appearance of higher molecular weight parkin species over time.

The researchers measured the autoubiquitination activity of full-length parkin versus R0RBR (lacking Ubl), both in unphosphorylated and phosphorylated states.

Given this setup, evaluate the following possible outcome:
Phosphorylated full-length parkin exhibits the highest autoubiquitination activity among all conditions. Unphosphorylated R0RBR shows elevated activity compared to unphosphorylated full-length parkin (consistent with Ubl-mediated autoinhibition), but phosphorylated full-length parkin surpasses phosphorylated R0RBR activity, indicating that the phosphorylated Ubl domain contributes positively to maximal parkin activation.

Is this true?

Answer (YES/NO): NO